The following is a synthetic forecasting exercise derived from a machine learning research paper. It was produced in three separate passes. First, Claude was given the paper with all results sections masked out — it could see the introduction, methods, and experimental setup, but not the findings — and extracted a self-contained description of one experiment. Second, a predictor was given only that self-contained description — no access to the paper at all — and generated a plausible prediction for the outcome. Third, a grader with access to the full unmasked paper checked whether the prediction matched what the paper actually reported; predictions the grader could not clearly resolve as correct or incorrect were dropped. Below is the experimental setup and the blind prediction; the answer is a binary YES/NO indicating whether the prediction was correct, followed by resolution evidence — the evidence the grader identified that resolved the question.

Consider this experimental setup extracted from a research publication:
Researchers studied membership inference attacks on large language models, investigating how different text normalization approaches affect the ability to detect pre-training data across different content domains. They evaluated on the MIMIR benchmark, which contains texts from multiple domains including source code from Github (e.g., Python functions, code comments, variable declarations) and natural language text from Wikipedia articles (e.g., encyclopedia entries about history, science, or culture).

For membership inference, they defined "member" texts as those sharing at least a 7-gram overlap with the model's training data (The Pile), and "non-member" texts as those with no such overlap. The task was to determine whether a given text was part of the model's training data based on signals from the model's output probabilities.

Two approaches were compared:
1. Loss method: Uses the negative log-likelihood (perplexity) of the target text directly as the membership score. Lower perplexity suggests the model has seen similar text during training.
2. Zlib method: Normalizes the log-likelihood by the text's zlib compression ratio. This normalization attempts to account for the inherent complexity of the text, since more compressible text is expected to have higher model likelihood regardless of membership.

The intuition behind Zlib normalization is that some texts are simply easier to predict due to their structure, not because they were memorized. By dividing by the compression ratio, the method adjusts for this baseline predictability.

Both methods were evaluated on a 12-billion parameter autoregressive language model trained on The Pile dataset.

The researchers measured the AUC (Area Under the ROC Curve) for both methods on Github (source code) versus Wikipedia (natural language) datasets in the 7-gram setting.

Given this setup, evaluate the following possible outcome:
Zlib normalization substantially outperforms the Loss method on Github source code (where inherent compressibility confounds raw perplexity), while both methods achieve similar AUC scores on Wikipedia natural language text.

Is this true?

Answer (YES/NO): NO